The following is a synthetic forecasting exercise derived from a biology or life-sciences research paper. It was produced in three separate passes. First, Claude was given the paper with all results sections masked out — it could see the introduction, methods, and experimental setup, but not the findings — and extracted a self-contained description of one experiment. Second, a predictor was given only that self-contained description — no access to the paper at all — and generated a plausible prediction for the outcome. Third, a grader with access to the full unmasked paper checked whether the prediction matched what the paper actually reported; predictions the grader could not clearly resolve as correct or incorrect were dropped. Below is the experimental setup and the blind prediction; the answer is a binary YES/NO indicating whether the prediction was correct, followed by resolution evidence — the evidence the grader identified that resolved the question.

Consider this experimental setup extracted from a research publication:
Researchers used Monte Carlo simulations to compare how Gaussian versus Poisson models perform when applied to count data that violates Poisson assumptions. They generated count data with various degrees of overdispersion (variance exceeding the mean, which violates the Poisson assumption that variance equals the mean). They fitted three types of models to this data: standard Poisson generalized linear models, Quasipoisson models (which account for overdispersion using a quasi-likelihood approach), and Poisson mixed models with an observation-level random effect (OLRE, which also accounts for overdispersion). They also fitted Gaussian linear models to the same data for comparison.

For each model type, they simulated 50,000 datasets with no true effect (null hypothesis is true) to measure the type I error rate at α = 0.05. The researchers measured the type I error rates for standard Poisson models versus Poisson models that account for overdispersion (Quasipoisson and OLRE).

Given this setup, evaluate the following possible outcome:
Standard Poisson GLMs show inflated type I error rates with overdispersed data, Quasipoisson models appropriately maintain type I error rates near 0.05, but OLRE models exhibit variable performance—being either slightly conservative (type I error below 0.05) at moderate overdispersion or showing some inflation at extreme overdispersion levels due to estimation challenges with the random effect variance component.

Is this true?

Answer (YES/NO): NO